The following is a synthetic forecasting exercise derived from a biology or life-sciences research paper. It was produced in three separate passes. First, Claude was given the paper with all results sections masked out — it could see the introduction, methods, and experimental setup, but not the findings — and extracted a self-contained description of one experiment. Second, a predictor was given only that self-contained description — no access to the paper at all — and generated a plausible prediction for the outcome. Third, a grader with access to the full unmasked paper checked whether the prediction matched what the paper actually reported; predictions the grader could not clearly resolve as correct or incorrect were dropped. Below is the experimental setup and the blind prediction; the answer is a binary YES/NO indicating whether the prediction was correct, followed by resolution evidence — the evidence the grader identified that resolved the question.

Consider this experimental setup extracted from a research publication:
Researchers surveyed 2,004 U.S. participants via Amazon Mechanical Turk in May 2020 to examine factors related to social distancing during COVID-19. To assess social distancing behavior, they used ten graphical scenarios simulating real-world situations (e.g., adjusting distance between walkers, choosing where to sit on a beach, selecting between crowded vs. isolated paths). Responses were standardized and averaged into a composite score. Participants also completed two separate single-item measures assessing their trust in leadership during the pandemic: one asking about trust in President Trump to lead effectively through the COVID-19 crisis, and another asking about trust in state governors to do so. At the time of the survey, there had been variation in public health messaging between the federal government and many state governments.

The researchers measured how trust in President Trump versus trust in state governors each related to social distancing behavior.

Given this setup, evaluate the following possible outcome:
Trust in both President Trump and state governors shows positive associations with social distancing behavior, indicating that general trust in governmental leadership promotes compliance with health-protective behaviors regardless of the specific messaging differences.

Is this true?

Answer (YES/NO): NO